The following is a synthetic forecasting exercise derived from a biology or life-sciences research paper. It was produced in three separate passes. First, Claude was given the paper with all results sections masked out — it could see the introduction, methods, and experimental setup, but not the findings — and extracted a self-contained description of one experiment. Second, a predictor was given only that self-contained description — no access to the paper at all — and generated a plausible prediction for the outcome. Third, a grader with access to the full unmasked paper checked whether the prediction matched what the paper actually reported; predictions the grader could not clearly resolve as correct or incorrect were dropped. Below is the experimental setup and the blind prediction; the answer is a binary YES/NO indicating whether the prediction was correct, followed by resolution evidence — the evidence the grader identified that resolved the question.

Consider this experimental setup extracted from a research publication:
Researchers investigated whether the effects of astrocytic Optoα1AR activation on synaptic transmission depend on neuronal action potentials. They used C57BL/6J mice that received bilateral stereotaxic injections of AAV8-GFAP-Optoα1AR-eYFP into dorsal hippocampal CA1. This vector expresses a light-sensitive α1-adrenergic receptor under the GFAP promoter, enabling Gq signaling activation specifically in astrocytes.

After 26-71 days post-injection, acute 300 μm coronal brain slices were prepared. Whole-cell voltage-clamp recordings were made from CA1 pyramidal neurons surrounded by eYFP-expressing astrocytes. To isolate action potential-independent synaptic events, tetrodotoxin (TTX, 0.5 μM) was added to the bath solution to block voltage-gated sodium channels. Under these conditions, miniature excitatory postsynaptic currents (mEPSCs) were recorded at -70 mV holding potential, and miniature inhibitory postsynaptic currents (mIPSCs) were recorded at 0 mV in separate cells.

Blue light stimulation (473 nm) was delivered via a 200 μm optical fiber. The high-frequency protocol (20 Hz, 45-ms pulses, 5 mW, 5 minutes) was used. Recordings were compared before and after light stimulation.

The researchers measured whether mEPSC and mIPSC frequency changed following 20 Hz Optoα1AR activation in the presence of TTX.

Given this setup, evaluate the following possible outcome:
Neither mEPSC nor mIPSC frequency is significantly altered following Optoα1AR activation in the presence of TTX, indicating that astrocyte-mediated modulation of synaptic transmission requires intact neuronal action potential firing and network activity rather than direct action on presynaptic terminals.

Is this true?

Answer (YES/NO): NO